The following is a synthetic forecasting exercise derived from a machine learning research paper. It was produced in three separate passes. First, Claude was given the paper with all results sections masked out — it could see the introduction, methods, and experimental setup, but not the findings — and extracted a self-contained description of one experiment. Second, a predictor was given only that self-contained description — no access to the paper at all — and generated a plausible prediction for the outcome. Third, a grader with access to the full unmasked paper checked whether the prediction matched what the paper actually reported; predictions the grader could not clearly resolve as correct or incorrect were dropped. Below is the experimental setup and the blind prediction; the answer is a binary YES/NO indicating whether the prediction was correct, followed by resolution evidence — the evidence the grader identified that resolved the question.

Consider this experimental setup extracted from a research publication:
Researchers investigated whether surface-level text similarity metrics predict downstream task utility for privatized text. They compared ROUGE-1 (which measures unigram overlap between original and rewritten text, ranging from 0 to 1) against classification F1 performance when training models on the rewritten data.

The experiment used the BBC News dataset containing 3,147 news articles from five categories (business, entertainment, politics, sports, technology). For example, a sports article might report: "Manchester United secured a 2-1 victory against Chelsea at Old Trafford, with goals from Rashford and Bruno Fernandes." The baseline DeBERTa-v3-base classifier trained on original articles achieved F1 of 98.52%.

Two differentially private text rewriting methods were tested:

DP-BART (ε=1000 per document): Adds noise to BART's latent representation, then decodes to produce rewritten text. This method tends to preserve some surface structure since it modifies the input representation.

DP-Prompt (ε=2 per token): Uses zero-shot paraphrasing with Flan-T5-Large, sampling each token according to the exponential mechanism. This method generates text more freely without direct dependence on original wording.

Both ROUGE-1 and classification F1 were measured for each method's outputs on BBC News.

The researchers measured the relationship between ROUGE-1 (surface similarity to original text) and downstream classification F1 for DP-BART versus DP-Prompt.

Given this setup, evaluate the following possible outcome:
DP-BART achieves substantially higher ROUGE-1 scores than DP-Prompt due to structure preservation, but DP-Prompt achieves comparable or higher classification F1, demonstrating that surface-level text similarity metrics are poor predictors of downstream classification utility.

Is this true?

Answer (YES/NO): NO